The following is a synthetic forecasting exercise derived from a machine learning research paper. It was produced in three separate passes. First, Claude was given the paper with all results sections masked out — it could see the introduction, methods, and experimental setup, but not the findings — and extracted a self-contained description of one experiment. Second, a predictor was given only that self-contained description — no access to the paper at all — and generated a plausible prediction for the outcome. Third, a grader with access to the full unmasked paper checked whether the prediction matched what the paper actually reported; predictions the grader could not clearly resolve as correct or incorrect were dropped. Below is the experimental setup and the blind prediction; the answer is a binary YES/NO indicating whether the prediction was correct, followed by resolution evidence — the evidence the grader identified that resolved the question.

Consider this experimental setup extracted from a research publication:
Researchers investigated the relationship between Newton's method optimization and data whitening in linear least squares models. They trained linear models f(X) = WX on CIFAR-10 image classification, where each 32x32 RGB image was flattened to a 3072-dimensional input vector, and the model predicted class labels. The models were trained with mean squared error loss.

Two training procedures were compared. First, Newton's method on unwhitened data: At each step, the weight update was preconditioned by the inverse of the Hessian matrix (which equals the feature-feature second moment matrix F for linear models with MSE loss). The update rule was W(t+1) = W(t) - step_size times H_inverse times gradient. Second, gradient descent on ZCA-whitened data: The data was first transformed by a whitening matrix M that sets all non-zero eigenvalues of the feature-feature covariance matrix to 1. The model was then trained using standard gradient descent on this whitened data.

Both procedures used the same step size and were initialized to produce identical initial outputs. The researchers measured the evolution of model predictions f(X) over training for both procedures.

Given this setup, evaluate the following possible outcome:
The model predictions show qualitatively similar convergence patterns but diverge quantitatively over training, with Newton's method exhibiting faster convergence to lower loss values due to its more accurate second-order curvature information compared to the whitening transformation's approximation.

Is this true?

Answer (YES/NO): NO